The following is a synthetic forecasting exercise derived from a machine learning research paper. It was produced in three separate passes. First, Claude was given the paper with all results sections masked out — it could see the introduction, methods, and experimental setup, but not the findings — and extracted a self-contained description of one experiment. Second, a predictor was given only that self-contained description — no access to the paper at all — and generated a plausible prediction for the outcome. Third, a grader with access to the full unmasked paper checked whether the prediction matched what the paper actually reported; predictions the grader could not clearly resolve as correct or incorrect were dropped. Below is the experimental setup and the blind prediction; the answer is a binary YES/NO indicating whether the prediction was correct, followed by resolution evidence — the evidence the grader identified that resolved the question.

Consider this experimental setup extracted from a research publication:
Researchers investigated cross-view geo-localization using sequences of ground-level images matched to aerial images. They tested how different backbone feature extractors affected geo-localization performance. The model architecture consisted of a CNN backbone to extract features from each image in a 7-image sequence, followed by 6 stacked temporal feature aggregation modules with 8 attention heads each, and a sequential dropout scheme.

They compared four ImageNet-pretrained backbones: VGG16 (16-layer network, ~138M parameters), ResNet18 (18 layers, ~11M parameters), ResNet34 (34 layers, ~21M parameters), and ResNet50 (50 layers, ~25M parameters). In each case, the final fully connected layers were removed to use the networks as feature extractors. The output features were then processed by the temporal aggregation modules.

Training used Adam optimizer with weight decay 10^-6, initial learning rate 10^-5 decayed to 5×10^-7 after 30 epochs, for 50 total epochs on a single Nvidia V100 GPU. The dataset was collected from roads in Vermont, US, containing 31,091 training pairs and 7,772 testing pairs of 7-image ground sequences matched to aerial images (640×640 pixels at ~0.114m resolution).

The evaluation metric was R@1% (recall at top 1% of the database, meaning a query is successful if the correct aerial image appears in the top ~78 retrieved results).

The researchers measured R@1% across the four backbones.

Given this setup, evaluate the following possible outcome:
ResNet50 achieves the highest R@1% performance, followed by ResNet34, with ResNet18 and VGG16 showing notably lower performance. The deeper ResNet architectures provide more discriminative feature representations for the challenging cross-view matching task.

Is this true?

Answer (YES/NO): YES